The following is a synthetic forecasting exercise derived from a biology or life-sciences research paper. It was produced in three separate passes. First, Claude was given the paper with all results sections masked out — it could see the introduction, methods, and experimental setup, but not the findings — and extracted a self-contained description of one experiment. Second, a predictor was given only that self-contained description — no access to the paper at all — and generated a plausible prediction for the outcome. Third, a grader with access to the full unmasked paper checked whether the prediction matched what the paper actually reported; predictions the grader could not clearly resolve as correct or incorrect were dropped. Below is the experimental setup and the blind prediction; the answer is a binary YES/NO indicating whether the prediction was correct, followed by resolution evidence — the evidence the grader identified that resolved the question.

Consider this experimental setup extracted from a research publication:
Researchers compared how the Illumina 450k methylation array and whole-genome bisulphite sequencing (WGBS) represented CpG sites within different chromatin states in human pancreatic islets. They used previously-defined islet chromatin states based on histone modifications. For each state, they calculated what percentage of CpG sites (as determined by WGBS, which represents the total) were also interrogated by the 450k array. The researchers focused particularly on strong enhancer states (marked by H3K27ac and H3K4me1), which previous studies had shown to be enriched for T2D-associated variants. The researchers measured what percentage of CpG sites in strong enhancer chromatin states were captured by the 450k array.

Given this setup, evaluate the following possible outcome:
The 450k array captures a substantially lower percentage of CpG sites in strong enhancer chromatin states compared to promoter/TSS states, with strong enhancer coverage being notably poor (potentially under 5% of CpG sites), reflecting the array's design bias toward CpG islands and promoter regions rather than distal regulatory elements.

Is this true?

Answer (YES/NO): YES